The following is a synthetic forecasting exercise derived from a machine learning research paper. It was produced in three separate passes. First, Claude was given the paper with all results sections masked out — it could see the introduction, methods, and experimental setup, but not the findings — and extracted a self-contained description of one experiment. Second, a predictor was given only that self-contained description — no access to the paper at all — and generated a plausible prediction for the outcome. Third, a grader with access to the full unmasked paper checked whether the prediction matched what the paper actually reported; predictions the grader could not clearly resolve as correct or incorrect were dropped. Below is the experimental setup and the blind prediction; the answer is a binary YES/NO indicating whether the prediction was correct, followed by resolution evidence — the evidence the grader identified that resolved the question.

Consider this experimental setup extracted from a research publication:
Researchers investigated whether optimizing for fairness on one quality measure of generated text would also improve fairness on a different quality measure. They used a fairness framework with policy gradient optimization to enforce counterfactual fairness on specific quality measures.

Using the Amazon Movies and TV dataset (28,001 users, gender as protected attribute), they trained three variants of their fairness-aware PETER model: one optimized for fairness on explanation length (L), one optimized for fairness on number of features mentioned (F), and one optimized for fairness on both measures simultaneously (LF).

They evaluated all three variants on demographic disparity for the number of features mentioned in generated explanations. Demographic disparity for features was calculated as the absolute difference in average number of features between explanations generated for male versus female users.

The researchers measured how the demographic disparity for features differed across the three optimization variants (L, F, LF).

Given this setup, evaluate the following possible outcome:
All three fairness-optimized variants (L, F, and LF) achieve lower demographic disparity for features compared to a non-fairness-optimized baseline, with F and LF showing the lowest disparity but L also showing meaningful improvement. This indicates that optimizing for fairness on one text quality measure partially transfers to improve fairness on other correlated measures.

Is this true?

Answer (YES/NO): NO